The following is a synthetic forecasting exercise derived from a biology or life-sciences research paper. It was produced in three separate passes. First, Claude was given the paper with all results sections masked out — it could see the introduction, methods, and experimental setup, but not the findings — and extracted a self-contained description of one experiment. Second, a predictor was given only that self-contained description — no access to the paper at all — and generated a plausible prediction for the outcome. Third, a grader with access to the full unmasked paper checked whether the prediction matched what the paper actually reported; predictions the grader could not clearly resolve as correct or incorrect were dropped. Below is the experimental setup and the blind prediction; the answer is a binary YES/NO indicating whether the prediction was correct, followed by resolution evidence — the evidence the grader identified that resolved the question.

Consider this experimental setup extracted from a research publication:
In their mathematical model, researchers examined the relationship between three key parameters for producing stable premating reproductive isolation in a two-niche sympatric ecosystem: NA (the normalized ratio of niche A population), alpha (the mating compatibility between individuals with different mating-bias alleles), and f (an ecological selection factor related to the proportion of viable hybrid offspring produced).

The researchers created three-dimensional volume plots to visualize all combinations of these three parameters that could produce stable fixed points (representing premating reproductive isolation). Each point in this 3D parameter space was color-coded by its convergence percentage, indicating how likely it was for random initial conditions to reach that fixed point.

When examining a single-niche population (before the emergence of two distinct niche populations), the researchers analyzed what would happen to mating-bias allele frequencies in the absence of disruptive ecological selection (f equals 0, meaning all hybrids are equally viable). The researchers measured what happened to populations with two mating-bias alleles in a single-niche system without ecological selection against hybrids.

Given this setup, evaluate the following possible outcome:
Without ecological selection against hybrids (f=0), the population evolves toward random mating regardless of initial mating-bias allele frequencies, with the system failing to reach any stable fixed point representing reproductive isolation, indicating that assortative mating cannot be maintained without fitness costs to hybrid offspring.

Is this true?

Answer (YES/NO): NO